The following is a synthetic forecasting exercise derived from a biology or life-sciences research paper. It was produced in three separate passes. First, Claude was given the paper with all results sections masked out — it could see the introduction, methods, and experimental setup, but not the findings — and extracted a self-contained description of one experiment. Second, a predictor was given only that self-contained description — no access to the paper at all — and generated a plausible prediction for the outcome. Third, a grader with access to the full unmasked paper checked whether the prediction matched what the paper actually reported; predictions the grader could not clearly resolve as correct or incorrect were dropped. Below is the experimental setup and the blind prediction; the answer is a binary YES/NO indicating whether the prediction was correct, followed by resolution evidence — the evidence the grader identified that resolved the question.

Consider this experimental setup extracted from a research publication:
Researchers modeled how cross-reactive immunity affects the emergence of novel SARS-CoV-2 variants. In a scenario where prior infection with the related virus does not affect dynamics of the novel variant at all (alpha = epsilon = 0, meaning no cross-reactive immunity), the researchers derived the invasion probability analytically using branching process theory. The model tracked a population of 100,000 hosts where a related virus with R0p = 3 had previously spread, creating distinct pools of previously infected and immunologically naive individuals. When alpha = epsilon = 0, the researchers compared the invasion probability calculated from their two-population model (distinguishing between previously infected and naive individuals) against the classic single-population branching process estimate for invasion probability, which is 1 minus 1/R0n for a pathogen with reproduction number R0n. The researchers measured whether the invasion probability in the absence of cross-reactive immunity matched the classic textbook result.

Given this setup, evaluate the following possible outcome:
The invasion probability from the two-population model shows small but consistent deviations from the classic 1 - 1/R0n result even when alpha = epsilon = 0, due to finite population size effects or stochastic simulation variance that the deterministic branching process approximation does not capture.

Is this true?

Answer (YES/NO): NO